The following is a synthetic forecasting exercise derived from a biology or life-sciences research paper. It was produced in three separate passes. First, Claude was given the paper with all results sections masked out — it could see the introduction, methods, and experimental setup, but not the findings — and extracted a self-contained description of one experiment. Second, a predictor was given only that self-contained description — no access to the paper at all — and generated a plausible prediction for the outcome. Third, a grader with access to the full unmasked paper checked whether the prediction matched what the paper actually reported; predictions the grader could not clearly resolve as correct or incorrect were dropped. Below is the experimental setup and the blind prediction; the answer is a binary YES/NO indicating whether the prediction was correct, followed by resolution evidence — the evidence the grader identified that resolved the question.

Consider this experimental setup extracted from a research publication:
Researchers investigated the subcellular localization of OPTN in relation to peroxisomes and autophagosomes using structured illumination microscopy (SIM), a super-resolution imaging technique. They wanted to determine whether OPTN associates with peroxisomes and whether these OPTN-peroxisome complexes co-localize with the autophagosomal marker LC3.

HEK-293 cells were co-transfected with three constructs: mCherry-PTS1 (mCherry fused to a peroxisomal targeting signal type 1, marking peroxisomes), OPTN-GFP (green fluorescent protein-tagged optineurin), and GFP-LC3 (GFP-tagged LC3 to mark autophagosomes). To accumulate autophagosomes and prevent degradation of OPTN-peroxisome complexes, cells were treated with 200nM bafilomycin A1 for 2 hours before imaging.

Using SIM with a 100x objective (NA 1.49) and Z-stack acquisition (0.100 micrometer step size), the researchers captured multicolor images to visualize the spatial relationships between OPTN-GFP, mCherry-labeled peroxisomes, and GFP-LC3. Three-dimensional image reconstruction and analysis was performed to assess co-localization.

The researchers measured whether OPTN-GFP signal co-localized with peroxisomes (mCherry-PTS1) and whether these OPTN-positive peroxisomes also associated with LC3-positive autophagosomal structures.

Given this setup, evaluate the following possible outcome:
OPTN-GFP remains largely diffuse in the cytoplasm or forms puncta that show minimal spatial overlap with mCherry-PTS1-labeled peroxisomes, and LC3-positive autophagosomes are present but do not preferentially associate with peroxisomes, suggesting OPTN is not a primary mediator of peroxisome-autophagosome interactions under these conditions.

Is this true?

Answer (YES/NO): NO